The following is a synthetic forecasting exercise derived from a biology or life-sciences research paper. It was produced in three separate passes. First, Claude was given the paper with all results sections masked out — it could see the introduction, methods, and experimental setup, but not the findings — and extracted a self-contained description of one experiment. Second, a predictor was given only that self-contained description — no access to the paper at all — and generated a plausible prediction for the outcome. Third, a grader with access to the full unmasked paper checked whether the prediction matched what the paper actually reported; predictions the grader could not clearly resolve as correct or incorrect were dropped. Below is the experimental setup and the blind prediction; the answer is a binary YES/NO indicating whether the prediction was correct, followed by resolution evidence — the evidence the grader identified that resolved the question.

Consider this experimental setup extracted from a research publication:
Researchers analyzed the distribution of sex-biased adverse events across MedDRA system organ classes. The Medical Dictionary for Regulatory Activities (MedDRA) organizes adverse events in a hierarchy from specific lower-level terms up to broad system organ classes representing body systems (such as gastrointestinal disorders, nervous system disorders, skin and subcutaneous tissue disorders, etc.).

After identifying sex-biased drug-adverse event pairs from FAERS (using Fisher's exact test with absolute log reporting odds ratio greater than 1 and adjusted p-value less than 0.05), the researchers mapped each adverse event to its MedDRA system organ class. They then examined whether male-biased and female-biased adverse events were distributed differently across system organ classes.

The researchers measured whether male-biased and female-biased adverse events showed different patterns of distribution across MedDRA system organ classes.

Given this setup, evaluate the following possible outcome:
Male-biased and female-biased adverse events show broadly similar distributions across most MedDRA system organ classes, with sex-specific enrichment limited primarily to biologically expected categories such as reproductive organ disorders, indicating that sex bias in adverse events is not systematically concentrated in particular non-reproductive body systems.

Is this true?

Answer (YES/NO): NO